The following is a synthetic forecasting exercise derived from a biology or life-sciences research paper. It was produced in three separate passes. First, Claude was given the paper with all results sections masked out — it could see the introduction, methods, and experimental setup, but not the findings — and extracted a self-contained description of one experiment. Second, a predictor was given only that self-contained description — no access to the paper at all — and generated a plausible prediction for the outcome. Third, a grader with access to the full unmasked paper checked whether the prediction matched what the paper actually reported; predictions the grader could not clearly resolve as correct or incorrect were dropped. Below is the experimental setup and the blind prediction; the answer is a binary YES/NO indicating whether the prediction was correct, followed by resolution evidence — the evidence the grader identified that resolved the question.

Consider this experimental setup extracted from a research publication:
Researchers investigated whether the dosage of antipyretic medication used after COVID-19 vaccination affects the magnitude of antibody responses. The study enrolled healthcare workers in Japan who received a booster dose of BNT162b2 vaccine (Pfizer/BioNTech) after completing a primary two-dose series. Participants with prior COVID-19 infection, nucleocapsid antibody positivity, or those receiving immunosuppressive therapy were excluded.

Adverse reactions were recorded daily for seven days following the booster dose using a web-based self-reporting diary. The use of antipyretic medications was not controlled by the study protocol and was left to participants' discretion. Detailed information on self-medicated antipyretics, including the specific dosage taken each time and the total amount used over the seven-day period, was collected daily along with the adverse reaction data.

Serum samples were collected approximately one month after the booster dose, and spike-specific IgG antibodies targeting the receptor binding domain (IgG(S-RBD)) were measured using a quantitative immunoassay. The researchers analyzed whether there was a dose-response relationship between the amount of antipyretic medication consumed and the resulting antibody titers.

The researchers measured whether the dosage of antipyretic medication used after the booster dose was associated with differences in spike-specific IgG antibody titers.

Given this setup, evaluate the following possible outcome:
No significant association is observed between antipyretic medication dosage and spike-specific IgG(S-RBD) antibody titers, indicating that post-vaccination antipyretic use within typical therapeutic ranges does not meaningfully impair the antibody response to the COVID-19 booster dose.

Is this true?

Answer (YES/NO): YES